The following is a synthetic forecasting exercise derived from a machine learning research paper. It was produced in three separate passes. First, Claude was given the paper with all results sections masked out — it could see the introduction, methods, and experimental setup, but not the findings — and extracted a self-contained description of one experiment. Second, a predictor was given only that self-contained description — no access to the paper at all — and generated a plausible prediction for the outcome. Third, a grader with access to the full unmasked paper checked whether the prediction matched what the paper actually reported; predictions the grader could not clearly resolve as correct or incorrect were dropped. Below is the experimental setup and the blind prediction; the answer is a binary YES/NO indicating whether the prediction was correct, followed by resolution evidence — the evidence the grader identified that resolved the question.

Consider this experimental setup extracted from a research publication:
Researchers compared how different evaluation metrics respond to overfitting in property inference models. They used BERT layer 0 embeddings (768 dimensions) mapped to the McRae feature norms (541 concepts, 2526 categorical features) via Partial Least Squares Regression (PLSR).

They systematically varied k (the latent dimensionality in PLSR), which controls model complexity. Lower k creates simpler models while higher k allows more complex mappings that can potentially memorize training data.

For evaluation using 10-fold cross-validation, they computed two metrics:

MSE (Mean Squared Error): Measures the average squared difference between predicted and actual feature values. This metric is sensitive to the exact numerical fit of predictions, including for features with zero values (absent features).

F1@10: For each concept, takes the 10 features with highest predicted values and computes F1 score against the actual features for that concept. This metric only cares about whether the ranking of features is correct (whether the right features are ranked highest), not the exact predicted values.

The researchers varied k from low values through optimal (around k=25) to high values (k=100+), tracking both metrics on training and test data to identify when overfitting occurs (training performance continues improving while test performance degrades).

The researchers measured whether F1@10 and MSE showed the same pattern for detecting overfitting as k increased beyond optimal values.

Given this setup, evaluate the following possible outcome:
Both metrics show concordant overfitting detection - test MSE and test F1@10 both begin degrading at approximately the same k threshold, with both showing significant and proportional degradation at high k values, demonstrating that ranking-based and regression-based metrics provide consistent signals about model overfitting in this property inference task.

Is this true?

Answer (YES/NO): NO